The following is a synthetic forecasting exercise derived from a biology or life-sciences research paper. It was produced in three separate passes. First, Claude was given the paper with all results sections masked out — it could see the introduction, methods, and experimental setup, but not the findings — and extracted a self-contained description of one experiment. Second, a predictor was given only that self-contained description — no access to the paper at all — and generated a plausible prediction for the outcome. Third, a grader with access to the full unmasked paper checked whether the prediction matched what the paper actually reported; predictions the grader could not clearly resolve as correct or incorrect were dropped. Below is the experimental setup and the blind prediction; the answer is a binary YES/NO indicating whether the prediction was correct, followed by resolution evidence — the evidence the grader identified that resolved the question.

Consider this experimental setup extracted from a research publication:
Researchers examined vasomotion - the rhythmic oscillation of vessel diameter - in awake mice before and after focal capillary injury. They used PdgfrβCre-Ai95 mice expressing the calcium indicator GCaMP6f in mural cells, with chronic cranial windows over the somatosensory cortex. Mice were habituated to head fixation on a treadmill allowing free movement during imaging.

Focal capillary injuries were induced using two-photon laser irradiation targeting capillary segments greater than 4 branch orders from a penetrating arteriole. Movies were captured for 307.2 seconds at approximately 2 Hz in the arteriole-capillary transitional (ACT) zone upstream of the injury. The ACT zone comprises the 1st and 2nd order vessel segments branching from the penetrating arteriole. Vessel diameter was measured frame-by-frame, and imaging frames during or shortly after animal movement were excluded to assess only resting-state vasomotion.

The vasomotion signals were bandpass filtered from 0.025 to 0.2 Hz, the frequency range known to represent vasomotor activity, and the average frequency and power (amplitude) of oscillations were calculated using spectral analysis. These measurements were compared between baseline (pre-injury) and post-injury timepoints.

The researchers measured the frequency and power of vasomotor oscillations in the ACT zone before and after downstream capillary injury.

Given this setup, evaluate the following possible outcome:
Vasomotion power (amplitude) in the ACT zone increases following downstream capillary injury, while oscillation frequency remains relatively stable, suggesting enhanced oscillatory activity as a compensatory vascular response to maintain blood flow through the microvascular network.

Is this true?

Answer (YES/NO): NO